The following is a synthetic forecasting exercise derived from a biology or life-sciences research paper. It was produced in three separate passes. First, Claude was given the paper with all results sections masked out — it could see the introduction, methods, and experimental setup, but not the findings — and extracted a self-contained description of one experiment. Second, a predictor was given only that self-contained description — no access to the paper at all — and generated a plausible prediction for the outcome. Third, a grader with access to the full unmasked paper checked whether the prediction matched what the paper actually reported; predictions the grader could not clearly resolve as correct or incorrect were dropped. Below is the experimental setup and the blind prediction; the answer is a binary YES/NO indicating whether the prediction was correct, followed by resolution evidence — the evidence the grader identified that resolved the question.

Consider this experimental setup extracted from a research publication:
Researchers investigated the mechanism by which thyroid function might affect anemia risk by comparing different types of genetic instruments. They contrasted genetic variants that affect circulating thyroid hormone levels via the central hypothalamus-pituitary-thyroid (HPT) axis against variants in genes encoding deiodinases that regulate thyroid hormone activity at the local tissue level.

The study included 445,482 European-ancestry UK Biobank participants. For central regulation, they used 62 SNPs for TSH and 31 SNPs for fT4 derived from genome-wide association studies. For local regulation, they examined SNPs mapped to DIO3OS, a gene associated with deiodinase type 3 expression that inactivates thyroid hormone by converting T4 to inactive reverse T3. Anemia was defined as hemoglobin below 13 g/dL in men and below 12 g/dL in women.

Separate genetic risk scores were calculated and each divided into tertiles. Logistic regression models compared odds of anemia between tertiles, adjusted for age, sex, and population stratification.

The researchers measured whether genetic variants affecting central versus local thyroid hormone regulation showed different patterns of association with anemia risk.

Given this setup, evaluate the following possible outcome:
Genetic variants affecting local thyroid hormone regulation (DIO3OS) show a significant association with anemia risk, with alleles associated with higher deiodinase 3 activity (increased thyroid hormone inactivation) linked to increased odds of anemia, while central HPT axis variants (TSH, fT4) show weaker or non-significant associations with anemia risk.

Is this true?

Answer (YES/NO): NO